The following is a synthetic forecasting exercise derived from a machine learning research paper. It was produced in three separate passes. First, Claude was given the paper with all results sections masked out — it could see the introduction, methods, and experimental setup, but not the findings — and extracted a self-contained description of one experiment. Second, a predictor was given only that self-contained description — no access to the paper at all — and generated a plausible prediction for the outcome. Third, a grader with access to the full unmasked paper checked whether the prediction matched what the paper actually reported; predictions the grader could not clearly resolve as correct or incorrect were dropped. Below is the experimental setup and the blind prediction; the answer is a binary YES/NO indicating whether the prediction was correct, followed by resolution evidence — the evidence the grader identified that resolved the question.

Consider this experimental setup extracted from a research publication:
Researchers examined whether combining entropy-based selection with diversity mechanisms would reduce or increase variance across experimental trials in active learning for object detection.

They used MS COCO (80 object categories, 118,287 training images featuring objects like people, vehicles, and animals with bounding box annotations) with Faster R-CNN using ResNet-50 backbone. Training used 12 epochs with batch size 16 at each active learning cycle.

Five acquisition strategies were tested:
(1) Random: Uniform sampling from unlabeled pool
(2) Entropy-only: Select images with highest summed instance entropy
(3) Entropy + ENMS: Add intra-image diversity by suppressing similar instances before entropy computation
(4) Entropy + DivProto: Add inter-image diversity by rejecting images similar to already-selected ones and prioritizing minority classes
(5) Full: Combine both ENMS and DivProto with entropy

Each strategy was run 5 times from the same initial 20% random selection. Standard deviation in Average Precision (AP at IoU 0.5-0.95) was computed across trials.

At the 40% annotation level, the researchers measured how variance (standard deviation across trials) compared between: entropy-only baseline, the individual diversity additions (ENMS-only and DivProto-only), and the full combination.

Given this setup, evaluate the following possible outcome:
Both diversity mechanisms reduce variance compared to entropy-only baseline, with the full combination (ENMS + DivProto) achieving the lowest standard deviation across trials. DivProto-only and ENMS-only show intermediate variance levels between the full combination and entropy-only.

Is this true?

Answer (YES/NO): NO